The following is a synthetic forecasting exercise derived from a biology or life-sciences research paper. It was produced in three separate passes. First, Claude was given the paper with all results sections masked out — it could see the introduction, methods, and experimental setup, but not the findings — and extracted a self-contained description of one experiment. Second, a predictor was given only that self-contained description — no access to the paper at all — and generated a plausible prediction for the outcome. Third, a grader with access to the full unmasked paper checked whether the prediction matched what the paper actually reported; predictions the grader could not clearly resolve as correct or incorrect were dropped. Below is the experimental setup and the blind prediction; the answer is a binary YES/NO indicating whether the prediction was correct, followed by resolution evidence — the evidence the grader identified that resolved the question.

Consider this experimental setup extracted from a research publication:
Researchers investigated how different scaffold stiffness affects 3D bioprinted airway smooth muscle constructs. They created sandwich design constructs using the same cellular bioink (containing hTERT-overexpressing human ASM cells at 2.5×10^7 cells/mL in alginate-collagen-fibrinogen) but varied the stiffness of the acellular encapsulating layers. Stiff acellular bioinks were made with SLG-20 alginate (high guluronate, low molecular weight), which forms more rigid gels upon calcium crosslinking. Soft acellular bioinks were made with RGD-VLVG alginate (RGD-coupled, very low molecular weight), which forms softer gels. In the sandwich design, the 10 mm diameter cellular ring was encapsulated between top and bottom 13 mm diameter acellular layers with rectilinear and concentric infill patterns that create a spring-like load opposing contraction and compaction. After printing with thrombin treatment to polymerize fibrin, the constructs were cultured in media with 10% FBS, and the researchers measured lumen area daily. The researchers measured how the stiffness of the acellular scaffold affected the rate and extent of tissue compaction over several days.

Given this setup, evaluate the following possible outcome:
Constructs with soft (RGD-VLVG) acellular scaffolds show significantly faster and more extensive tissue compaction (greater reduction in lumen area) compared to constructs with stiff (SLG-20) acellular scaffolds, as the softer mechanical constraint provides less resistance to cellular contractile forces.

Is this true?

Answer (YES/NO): NO